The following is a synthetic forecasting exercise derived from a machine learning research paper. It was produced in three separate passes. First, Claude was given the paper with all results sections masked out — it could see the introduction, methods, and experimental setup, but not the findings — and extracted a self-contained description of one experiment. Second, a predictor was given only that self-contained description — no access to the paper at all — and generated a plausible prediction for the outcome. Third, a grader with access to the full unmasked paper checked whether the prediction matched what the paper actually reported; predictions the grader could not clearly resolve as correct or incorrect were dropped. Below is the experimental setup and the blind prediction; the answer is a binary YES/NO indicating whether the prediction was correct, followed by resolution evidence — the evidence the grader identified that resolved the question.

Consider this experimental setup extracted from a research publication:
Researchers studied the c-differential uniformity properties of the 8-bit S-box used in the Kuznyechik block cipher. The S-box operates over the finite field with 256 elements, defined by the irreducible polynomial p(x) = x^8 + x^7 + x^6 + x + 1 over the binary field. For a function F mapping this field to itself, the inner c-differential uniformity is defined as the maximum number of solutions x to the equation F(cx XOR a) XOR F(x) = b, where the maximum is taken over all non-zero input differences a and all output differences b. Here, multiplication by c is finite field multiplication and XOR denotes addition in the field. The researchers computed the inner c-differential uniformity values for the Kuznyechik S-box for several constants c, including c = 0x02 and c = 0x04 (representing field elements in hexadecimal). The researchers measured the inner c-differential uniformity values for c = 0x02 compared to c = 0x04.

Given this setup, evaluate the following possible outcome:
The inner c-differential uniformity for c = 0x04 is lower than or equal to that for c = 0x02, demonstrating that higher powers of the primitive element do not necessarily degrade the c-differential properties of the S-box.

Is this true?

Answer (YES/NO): YES